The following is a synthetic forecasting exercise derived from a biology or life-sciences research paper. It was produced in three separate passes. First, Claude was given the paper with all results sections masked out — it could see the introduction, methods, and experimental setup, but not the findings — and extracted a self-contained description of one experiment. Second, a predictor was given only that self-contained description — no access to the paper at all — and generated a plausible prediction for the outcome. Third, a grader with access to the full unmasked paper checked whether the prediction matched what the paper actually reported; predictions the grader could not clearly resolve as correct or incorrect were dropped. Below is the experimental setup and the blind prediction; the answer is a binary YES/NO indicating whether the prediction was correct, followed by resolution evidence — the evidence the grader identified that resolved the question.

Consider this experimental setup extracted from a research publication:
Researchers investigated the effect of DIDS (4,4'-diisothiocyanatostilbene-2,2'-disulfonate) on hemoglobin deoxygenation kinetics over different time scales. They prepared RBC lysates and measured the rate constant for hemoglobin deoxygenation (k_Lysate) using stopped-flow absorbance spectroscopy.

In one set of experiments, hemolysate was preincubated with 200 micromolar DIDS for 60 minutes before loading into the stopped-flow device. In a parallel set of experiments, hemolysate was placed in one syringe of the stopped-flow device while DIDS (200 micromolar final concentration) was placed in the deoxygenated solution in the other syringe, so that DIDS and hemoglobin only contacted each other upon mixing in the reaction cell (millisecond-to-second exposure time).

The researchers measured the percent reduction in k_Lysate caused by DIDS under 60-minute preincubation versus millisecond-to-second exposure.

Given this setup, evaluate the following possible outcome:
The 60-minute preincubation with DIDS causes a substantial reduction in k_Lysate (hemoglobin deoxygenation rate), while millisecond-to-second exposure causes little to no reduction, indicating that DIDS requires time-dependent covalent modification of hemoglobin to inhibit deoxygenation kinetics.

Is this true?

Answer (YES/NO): YES